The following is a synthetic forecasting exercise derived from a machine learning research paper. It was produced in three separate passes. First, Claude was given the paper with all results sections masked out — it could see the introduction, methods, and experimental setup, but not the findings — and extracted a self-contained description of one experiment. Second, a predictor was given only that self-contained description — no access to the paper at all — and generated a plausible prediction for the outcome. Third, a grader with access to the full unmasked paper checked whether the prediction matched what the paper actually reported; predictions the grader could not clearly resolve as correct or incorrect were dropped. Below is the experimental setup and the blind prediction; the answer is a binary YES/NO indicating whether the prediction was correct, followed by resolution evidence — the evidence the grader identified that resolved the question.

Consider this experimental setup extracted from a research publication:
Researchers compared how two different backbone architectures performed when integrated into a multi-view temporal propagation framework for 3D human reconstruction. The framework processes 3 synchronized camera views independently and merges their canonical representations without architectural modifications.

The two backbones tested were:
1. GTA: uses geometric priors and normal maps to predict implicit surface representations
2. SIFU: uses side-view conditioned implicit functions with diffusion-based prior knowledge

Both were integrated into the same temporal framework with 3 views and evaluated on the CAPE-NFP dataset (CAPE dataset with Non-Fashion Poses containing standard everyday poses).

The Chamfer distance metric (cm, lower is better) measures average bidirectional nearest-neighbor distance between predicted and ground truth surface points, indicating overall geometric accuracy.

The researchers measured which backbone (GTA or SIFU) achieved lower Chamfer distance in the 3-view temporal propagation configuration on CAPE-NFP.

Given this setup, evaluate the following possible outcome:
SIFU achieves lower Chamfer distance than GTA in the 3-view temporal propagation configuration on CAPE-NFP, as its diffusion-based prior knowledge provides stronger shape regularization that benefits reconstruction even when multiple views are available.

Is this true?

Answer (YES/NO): YES